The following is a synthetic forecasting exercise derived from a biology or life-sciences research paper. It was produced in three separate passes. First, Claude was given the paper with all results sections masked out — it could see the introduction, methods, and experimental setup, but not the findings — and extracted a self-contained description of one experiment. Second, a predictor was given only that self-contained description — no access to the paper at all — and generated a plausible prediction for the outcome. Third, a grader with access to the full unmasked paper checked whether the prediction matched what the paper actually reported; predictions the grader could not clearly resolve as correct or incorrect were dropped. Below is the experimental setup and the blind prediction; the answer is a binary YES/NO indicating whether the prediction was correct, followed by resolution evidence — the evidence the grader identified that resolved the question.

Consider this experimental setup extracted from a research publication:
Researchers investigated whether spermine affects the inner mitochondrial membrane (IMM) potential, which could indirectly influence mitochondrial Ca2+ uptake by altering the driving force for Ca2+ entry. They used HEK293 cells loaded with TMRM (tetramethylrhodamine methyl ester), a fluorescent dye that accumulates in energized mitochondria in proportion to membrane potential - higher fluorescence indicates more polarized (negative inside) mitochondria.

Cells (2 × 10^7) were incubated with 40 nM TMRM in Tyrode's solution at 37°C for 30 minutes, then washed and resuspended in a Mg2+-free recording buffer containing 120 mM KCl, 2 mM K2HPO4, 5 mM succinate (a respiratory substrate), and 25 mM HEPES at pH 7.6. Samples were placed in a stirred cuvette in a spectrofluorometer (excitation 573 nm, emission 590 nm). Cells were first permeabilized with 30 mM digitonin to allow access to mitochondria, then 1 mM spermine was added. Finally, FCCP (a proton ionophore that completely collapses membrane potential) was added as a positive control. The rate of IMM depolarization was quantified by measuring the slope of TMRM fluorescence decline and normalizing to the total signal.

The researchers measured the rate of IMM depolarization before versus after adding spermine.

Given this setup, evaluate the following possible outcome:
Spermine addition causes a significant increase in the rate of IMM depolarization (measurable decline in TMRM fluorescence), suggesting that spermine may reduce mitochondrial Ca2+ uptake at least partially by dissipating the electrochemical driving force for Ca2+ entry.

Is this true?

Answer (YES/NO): NO